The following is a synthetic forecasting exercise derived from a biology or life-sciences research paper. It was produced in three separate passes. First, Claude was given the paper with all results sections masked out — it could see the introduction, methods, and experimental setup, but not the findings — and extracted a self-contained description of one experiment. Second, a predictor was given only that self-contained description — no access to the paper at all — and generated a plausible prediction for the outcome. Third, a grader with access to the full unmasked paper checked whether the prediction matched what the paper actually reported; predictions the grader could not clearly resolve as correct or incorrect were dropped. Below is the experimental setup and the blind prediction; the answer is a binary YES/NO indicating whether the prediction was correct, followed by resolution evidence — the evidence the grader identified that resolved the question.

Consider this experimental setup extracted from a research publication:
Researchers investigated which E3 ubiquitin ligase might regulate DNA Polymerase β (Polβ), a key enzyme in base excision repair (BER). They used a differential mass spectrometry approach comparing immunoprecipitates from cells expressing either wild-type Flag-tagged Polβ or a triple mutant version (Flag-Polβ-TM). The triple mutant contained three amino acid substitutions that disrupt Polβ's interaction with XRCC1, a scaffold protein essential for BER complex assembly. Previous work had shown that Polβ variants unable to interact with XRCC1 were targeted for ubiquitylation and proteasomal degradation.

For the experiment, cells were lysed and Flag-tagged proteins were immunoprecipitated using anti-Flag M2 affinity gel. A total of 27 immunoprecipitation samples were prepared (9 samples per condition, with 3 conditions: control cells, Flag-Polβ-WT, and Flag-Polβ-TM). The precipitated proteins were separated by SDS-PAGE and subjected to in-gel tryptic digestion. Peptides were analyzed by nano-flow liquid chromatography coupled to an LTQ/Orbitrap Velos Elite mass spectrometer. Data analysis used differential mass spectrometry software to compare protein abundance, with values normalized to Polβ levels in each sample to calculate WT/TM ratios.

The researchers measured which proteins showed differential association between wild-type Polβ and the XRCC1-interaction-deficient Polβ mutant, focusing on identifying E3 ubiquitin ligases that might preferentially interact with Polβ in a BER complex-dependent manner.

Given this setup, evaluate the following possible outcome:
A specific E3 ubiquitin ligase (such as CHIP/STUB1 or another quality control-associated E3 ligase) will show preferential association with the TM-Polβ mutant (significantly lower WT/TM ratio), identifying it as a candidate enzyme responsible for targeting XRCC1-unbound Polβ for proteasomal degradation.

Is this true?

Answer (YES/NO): YES